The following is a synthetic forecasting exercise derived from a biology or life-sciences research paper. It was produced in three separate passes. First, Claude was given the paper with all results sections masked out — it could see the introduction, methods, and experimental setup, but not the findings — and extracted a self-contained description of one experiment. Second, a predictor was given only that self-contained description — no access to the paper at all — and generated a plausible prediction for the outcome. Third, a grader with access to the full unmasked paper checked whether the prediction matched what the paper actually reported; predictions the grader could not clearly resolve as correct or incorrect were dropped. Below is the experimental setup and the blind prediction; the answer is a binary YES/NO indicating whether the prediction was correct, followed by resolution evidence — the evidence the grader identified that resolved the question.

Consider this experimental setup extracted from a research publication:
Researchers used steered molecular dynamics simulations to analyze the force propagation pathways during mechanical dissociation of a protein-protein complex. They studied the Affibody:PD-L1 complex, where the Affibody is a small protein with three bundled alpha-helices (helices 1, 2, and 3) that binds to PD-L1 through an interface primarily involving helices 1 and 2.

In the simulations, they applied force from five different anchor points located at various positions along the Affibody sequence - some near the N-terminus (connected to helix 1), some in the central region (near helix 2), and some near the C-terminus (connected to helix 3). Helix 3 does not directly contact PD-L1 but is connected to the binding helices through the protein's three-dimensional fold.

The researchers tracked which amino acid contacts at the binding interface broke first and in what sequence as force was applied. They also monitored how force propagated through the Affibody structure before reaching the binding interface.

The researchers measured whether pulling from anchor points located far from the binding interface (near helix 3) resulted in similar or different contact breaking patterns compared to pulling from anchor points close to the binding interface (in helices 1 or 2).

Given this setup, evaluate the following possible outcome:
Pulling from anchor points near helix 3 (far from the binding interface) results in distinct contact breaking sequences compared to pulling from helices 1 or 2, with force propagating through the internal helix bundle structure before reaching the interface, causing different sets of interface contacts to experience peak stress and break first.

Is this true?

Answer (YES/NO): NO